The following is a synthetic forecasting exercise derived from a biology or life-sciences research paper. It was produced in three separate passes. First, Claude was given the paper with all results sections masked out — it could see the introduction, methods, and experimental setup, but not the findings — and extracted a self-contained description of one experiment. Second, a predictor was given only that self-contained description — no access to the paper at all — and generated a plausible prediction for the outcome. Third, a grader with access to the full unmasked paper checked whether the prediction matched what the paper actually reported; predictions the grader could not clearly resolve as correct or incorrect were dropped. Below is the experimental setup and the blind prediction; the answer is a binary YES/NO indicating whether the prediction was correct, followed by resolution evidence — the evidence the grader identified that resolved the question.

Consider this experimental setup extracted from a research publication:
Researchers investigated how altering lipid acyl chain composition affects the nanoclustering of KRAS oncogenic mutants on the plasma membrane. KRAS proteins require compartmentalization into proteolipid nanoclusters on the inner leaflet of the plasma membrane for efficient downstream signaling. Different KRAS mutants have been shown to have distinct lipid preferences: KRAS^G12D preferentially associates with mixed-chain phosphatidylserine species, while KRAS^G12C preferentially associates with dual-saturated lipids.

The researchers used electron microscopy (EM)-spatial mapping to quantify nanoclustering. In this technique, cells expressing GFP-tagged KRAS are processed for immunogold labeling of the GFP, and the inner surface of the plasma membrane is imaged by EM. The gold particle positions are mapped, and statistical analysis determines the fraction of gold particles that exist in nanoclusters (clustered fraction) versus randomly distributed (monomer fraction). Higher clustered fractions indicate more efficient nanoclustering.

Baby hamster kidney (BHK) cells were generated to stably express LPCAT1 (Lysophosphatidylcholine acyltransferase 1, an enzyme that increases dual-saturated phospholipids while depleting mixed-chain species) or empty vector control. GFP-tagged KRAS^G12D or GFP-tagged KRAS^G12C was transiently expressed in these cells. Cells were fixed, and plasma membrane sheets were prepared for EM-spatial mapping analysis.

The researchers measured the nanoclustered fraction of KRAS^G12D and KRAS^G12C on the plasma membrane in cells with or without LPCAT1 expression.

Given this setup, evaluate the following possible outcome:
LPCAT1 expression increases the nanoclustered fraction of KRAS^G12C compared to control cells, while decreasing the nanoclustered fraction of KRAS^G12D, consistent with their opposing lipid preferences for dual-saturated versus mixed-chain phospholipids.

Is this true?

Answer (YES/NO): NO